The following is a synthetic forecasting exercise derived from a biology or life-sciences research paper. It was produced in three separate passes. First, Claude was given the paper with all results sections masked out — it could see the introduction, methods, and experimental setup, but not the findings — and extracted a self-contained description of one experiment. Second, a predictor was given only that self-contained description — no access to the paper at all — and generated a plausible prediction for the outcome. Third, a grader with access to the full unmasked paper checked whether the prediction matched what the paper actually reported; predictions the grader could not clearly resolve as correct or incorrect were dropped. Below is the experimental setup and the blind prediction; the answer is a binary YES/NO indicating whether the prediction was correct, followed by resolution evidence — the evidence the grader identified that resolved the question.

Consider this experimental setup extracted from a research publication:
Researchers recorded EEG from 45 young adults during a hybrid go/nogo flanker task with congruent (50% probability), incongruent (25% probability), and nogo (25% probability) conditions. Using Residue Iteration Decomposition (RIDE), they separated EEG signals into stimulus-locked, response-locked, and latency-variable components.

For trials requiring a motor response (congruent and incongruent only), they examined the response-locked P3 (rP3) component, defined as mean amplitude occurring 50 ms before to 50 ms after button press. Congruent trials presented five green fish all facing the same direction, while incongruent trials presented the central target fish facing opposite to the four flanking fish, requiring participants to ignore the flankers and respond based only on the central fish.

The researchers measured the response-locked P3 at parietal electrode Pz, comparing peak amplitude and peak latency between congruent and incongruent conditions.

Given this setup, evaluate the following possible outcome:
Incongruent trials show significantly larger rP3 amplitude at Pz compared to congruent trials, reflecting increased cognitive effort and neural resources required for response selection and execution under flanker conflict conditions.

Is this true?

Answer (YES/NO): NO